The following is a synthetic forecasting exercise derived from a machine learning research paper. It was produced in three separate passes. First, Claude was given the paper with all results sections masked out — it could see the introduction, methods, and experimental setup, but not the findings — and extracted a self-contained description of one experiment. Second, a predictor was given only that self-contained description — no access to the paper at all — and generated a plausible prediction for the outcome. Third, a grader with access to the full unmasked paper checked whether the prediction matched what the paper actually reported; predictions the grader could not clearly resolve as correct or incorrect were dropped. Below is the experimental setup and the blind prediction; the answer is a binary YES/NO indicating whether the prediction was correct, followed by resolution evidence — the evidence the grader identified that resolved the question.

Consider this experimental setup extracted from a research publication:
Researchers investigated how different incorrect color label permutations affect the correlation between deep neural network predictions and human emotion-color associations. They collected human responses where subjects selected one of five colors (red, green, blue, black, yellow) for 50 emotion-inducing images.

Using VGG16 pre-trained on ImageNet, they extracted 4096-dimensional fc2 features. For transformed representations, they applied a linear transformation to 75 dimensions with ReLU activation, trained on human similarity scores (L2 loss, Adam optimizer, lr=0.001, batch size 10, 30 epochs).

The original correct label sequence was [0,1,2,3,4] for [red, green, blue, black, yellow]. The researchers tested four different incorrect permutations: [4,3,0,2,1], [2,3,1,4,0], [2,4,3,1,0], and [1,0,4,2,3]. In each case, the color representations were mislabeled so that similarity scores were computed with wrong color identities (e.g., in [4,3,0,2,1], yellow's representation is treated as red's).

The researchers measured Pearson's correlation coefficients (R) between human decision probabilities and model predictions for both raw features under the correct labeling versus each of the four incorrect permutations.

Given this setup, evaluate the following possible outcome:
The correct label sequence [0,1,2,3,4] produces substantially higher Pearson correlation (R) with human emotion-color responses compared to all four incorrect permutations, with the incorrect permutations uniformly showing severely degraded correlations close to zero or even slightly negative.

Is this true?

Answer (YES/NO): YES